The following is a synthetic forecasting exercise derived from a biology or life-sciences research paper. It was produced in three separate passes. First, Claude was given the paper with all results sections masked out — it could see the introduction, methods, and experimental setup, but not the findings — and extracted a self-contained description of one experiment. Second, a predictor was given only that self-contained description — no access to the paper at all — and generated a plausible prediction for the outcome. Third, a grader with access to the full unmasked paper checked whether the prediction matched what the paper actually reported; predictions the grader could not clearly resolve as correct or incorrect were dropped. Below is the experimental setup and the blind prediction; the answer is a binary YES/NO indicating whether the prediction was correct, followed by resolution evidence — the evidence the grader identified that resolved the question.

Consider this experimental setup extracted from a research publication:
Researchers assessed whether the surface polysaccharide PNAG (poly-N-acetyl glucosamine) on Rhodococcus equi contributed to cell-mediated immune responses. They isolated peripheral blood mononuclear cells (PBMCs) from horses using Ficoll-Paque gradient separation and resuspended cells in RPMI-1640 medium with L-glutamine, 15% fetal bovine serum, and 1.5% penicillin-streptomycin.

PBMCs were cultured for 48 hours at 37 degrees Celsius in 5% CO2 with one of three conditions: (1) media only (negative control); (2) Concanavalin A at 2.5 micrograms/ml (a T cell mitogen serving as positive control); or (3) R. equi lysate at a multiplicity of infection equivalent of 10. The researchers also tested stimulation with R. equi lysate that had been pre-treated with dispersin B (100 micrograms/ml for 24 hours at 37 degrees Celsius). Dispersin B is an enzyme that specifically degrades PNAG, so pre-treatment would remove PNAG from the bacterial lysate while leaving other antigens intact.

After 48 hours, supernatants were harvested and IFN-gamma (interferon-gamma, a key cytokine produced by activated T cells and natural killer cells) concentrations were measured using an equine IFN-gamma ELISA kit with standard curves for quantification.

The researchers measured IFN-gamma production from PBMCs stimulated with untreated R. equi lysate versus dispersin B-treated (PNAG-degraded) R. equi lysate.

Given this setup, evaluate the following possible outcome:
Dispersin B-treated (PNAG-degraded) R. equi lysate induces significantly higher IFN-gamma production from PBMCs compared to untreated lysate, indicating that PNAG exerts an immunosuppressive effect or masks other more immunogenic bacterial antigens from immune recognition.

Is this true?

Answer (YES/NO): NO